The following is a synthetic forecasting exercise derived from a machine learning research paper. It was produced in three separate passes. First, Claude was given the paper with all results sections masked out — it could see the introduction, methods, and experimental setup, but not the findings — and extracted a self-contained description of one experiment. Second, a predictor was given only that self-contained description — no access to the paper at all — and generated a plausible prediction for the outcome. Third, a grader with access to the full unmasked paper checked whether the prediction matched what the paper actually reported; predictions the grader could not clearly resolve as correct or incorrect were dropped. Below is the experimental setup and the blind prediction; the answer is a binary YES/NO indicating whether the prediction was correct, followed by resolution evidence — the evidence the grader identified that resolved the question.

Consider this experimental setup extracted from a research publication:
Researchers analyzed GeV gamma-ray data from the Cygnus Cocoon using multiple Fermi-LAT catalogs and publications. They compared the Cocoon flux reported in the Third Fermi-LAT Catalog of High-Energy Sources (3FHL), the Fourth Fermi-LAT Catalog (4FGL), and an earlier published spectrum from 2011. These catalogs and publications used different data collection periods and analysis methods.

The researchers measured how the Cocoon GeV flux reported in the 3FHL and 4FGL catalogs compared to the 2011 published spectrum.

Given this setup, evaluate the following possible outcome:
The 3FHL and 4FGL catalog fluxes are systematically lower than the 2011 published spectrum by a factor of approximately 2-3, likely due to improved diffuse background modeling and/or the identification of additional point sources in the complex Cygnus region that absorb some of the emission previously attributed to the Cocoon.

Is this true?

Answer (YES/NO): NO